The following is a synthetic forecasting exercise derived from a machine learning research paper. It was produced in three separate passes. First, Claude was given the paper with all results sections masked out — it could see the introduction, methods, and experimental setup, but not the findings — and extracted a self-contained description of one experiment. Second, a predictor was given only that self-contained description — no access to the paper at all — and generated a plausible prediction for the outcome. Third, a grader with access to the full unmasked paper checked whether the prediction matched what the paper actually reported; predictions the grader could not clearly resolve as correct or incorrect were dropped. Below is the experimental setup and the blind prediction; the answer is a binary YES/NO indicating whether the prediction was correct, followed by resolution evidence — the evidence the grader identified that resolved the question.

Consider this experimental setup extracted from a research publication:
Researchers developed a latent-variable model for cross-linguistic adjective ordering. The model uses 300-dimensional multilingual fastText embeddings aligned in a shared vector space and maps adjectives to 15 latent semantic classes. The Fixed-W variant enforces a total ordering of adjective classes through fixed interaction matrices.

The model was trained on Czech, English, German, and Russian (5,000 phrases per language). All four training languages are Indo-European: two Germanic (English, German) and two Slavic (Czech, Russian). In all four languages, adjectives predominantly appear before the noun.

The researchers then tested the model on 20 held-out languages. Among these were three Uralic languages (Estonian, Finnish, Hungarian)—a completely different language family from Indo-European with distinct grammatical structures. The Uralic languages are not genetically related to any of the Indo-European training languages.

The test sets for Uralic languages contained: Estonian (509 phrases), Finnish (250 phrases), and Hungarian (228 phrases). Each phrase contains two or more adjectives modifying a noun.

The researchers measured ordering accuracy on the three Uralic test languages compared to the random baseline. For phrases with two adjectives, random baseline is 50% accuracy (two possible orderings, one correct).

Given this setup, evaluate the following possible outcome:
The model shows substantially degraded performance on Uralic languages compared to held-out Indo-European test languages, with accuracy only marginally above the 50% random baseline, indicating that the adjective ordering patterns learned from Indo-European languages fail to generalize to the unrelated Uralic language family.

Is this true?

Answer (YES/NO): NO